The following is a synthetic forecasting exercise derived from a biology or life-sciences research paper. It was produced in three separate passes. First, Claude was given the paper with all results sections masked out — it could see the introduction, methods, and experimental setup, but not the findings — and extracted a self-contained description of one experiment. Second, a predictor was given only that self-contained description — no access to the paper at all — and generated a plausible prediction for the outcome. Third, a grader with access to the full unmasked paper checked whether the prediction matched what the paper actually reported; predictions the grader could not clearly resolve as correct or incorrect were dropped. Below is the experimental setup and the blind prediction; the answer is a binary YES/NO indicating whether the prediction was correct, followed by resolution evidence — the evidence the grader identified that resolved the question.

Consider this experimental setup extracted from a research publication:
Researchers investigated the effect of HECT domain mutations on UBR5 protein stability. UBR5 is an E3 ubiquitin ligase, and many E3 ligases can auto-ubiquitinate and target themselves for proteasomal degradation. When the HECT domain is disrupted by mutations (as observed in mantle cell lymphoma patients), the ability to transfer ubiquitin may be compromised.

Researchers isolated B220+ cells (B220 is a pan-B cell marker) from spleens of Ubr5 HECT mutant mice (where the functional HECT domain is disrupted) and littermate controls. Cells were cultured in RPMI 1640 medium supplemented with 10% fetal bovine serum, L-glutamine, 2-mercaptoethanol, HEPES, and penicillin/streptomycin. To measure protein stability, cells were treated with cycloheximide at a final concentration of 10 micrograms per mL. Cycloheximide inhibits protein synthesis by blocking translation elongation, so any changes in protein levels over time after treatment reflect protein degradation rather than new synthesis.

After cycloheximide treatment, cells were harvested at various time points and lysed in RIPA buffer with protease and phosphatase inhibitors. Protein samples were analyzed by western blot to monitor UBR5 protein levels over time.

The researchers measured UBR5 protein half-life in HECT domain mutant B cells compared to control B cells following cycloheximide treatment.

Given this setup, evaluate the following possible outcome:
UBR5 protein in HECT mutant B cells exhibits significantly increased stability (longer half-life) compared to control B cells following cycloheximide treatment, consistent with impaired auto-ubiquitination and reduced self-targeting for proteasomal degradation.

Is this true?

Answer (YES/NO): YES